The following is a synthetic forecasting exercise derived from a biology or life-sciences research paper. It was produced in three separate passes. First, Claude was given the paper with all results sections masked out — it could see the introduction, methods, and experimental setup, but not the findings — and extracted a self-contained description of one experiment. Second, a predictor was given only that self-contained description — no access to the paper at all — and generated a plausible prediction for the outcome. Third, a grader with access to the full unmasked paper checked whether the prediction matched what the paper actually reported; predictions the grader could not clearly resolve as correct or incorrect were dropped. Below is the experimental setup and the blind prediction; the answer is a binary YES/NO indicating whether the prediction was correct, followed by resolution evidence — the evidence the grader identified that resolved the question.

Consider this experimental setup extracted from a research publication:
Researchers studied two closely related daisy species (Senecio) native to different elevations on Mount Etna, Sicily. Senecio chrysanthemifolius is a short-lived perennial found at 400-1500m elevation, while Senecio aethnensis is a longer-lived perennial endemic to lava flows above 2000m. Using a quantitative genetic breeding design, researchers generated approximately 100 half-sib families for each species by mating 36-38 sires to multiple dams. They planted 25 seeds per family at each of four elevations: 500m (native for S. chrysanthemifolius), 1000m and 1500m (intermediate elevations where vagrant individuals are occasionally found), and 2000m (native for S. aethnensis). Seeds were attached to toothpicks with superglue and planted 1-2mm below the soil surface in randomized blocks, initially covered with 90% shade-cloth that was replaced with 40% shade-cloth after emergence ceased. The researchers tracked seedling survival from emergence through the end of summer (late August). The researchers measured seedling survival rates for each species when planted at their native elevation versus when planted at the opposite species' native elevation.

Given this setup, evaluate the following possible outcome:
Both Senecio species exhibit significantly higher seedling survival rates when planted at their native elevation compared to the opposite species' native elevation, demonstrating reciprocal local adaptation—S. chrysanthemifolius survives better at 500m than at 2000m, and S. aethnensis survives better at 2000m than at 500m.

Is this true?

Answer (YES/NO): YES